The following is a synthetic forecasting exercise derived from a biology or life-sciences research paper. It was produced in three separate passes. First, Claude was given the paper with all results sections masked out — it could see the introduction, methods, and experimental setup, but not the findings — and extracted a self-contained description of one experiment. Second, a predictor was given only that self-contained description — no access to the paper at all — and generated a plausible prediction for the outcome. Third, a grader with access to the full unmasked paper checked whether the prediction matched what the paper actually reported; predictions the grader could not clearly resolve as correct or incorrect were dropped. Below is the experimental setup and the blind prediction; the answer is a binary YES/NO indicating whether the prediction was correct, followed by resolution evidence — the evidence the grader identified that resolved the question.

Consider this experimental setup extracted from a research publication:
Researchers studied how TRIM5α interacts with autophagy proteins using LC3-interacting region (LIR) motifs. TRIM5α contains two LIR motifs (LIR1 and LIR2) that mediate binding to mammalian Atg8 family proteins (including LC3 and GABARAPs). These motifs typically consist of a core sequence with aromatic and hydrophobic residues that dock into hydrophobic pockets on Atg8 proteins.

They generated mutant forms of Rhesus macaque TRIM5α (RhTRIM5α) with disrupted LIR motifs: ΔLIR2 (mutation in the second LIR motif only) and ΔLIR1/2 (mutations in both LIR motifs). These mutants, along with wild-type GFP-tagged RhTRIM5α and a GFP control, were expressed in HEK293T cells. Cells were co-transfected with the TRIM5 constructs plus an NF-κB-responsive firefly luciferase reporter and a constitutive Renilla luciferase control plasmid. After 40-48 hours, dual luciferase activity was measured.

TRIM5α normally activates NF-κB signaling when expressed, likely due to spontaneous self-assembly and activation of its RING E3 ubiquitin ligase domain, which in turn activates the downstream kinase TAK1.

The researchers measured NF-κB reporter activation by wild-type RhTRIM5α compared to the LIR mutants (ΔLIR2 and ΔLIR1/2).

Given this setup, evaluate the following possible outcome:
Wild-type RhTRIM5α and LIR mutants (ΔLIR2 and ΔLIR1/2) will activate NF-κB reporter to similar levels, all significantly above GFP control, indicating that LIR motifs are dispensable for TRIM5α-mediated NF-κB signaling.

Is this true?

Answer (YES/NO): NO